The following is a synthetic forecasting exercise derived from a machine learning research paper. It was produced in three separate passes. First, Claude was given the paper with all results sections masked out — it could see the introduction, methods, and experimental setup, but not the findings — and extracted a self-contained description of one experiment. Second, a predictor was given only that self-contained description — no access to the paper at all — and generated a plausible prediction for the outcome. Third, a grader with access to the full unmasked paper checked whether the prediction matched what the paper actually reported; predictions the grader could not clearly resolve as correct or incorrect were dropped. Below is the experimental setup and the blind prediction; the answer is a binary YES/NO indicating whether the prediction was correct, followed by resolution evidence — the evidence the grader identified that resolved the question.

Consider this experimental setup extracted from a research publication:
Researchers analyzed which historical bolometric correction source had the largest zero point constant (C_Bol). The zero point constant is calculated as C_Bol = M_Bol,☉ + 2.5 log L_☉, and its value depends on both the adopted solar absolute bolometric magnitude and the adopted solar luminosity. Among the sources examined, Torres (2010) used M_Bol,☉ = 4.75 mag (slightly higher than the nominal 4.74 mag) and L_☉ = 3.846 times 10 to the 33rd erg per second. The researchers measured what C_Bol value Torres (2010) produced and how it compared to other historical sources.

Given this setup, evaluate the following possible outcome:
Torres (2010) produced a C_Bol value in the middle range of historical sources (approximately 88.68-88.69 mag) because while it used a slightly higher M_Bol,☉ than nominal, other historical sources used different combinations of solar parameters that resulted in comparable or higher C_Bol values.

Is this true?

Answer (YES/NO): NO